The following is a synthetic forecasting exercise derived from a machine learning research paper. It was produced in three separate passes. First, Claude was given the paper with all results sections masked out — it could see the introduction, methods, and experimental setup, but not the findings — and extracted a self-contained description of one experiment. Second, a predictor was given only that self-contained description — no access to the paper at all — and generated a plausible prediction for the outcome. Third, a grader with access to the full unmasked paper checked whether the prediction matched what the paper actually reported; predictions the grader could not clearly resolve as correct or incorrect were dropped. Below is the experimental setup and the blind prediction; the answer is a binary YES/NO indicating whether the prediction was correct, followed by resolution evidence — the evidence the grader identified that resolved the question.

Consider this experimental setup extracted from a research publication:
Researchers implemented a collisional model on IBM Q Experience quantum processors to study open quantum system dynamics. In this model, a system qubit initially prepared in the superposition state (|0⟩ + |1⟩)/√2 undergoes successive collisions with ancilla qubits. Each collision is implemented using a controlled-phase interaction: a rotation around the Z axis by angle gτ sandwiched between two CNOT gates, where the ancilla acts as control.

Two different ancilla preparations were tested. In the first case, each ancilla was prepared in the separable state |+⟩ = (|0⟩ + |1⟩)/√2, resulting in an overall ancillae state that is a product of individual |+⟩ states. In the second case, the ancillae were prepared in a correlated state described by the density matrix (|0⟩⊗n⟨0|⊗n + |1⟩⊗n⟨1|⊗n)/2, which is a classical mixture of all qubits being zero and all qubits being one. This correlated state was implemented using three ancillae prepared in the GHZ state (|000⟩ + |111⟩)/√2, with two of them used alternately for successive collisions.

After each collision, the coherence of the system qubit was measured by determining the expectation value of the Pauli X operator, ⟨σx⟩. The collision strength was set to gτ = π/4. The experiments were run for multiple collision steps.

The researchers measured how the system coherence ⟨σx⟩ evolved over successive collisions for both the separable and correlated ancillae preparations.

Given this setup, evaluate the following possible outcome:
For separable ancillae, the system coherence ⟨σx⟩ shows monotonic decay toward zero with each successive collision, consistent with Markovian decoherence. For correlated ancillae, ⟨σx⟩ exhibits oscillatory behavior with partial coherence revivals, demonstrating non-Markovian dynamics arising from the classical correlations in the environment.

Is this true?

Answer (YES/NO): YES